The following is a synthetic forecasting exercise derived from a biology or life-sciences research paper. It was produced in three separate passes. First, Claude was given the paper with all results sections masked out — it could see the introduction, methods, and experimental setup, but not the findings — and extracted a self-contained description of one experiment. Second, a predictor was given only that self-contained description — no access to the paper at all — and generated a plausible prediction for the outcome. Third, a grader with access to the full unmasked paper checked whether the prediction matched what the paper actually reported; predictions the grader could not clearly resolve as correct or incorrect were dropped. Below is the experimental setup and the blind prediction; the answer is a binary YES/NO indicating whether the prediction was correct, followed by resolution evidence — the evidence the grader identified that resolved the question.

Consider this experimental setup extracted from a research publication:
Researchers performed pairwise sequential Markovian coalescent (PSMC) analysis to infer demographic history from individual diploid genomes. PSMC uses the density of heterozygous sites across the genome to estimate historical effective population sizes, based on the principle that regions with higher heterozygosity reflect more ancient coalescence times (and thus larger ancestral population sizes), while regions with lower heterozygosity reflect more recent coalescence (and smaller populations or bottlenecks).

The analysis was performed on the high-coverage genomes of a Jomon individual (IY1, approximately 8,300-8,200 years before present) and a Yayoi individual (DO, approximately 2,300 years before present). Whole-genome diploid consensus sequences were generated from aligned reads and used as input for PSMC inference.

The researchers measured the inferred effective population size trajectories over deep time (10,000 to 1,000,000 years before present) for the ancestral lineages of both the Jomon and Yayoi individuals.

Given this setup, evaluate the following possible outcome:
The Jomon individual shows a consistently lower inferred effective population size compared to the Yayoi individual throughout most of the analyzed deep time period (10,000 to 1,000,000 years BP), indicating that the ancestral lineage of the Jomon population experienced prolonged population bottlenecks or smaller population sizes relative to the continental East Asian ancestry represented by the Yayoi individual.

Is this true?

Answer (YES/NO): NO